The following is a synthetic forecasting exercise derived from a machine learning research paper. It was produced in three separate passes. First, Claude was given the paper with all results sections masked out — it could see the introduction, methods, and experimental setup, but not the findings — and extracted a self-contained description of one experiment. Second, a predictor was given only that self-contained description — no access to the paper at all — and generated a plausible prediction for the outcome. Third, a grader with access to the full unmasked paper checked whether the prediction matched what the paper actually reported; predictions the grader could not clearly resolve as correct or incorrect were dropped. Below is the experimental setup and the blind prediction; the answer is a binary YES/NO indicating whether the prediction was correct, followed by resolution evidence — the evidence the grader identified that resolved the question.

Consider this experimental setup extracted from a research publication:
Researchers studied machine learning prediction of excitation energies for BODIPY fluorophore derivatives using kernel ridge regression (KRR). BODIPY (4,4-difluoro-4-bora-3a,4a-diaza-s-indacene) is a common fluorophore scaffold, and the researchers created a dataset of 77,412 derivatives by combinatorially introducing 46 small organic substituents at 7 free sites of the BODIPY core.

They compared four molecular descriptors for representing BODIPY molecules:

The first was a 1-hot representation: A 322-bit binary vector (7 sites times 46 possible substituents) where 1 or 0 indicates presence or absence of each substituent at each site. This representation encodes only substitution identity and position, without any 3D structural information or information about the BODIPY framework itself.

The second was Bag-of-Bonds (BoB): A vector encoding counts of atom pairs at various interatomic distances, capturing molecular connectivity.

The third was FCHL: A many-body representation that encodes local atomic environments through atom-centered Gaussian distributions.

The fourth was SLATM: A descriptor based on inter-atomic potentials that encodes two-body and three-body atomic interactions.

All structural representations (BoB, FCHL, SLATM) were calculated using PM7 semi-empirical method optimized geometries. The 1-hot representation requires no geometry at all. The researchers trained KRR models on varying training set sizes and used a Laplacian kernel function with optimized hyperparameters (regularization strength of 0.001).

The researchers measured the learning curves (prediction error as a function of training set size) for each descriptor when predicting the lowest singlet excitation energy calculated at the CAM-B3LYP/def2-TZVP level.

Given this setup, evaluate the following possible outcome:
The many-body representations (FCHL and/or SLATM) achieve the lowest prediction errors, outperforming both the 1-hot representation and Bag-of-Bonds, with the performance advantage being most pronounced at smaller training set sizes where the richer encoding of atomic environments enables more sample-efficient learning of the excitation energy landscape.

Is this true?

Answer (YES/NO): NO